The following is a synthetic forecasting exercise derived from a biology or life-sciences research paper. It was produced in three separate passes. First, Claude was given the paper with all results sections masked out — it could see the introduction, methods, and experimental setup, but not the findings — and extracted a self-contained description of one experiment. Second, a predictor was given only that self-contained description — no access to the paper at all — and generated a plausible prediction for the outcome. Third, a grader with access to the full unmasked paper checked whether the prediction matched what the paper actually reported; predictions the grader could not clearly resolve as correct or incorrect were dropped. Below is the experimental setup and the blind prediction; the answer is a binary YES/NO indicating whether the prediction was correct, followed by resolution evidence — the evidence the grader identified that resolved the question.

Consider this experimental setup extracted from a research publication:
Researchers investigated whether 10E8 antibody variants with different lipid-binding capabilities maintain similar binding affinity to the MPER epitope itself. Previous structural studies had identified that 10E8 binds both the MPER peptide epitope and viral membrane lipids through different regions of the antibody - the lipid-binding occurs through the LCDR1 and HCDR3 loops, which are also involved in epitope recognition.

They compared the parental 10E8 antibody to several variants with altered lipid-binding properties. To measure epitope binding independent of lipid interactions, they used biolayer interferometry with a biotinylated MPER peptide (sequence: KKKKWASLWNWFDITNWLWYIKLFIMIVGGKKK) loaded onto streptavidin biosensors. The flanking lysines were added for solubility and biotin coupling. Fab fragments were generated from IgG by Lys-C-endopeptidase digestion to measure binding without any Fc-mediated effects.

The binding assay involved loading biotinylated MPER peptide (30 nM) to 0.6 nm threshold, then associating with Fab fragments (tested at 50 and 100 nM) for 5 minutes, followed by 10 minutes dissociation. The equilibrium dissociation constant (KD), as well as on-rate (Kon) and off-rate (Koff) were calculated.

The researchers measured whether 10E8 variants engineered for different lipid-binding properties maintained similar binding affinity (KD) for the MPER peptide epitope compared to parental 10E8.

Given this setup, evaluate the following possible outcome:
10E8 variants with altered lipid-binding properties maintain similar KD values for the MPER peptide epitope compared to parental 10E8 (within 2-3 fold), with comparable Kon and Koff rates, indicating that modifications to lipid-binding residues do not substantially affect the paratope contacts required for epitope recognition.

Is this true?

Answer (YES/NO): NO